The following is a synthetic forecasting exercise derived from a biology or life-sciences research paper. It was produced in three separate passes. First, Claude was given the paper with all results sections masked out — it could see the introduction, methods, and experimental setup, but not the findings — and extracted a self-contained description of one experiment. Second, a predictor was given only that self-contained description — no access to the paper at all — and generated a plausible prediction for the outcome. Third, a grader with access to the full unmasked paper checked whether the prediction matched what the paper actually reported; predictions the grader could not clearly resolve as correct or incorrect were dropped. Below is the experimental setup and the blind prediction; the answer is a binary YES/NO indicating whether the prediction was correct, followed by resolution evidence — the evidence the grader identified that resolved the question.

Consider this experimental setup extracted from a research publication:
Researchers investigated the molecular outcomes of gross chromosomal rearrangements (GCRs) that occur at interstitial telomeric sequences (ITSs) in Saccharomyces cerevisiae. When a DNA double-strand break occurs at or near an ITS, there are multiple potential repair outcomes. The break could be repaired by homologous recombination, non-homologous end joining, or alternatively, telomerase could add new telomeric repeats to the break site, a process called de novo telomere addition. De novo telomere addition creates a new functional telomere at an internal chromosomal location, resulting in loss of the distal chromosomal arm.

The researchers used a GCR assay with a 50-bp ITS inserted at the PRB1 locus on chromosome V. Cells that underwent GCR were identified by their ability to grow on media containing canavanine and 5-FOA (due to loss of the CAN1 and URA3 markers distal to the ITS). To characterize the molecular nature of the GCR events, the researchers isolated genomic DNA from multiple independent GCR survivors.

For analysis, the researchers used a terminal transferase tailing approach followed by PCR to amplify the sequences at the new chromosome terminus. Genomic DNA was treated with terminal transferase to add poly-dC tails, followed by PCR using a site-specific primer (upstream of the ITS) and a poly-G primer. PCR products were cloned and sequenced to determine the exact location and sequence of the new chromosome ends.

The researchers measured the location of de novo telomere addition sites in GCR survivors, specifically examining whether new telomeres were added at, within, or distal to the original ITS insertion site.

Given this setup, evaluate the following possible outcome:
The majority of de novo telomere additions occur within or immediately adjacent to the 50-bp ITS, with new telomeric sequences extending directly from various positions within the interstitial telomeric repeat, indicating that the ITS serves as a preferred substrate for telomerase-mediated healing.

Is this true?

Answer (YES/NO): YES